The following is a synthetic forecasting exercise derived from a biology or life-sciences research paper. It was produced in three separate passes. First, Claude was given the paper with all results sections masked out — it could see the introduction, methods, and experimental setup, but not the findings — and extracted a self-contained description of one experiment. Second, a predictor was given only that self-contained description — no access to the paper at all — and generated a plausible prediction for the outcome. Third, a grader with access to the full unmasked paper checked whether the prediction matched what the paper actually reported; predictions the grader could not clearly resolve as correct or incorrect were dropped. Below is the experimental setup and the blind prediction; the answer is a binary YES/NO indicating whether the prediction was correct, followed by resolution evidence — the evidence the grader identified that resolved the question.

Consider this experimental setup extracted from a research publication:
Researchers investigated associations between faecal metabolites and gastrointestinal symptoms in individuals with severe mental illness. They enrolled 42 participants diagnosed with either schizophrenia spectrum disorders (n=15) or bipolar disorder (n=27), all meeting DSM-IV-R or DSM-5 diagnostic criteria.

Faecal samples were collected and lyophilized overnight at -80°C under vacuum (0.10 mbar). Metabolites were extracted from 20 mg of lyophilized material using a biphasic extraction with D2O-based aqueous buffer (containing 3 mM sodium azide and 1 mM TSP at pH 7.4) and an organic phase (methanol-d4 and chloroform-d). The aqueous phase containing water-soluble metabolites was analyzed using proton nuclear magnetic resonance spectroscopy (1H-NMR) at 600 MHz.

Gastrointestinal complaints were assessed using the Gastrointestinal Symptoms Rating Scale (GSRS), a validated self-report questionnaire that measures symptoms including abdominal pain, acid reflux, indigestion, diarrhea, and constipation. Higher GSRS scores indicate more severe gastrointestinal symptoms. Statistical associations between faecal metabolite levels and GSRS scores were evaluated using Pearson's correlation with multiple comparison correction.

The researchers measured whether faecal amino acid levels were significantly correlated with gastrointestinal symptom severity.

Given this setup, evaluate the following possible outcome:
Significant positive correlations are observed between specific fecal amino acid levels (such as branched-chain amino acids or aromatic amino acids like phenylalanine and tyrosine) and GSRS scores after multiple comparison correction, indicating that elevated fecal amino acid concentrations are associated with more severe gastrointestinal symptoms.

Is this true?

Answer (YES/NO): NO